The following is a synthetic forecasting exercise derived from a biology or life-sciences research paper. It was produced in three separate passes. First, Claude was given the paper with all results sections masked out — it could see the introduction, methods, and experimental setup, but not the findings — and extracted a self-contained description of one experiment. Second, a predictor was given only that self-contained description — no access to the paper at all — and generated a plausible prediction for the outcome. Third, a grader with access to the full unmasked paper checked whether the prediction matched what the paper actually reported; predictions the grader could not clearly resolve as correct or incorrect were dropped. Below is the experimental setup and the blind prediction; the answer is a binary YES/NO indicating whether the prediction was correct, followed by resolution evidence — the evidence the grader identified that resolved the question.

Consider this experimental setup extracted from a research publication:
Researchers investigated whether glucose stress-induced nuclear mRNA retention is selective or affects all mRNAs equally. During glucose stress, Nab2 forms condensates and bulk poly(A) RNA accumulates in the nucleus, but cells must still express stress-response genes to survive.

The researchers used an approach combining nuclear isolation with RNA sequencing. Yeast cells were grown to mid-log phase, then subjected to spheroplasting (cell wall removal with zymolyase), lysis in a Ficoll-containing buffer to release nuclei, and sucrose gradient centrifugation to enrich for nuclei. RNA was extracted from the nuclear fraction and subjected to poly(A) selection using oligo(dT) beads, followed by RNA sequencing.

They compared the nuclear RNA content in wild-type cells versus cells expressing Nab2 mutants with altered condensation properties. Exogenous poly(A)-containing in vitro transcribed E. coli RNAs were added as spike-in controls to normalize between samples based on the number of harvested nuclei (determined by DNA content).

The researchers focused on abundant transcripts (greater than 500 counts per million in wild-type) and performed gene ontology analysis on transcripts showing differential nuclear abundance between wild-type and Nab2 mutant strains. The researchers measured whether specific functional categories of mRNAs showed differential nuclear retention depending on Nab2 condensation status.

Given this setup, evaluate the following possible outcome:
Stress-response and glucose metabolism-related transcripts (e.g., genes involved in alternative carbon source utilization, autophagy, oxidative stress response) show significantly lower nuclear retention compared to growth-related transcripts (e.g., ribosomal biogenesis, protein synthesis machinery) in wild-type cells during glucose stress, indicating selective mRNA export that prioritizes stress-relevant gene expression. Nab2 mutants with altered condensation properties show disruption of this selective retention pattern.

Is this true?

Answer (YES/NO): YES